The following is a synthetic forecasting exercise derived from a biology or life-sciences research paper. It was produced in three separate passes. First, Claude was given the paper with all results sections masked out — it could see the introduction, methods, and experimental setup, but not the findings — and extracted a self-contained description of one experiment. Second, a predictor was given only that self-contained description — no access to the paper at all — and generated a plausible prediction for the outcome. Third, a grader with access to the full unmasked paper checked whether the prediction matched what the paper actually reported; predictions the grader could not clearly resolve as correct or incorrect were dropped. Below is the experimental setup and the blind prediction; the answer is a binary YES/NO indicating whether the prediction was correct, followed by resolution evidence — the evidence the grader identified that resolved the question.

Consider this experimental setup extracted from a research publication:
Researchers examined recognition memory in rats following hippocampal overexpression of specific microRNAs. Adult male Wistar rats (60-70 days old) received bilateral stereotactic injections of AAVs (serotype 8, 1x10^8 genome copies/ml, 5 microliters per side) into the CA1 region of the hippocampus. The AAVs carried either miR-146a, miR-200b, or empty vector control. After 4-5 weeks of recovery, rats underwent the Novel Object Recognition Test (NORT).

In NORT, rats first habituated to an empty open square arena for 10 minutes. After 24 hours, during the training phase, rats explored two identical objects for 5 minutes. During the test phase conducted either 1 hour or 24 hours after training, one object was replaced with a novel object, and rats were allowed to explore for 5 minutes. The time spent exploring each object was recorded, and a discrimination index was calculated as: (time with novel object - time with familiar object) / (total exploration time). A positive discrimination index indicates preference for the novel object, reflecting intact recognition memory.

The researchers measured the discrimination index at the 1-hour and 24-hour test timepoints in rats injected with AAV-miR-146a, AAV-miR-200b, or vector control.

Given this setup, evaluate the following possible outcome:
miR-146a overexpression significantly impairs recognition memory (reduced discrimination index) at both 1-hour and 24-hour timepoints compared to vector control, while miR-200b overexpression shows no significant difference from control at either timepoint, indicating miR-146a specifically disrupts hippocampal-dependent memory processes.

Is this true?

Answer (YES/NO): NO